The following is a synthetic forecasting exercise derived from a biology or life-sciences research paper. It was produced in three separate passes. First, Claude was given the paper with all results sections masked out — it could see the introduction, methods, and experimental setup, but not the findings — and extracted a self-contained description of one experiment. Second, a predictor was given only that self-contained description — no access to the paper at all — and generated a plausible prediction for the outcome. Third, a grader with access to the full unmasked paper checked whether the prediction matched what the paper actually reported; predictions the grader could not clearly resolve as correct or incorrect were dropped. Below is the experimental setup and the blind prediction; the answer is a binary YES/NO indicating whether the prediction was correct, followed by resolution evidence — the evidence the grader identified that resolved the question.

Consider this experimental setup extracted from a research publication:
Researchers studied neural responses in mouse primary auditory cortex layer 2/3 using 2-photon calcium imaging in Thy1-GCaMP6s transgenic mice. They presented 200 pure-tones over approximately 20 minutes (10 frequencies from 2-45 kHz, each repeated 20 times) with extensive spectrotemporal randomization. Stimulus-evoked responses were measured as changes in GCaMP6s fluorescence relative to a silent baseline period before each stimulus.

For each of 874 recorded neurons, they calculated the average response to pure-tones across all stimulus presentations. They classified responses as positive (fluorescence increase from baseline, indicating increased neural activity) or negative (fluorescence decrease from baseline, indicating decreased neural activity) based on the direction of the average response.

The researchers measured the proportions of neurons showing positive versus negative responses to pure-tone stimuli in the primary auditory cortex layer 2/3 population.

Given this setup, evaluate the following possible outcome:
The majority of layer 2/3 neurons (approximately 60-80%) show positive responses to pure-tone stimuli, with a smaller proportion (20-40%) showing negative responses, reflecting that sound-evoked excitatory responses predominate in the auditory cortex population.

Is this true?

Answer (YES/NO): NO